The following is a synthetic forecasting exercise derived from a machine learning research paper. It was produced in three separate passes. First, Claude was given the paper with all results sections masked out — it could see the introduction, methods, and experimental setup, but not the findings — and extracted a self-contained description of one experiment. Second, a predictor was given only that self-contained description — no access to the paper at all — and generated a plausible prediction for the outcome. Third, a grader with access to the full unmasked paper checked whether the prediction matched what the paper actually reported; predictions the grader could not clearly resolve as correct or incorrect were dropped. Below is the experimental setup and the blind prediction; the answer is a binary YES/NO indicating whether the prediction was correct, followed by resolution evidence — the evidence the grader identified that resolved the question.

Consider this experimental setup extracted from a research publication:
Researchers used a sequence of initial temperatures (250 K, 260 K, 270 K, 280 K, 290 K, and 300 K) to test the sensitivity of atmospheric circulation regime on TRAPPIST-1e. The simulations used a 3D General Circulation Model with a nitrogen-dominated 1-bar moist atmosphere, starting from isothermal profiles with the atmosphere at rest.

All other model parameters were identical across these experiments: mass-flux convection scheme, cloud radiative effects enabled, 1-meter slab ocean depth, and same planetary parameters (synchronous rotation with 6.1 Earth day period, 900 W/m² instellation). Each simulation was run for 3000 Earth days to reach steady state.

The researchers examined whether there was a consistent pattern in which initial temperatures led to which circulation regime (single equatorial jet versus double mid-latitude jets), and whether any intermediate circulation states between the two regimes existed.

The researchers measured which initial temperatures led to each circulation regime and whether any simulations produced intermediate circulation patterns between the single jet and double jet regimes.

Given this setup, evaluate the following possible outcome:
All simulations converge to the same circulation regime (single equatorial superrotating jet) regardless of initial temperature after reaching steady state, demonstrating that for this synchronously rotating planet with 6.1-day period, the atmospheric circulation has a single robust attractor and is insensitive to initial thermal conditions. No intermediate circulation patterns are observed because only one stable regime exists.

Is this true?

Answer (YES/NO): NO